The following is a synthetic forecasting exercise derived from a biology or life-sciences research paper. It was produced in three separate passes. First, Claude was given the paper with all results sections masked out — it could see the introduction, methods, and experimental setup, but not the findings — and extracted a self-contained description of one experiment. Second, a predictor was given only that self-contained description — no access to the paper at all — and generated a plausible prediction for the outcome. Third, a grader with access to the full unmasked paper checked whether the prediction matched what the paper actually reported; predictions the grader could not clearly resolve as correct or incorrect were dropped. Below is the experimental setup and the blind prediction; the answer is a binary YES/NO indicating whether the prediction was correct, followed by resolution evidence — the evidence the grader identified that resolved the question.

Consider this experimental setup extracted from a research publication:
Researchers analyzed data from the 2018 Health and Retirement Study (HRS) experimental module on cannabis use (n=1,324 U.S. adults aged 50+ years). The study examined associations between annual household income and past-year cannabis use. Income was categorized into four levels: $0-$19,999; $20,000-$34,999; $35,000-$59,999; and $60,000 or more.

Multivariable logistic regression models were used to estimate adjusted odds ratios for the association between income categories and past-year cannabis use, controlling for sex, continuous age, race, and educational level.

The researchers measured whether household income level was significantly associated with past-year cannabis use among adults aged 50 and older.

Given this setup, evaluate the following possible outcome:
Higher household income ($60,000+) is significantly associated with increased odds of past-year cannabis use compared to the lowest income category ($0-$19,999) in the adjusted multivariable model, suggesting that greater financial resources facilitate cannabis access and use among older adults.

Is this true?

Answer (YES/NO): NO